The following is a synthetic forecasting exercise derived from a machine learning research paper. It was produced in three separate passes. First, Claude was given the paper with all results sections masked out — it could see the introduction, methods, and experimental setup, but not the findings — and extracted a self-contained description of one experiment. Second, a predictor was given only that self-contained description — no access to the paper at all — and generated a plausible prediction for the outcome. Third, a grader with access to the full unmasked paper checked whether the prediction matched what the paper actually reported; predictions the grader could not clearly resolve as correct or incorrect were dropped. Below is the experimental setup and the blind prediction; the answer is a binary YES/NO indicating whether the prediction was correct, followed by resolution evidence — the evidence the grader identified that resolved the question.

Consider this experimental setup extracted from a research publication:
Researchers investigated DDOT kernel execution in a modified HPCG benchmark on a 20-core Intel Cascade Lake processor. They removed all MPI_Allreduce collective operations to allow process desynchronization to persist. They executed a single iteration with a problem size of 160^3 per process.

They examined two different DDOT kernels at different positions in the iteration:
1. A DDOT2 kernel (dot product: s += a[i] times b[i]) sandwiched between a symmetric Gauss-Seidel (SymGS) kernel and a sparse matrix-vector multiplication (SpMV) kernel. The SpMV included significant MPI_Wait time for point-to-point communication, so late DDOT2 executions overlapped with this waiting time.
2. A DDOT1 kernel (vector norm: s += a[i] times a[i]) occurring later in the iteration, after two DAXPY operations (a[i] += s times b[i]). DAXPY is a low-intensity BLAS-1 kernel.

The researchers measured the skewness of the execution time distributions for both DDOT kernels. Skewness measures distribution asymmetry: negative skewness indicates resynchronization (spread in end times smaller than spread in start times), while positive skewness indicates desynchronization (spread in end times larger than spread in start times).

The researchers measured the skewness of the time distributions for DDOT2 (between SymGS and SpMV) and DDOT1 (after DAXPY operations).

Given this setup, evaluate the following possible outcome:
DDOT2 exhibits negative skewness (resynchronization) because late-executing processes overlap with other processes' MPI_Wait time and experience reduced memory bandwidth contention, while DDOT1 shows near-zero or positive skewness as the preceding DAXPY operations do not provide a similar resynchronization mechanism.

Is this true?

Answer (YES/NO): YES